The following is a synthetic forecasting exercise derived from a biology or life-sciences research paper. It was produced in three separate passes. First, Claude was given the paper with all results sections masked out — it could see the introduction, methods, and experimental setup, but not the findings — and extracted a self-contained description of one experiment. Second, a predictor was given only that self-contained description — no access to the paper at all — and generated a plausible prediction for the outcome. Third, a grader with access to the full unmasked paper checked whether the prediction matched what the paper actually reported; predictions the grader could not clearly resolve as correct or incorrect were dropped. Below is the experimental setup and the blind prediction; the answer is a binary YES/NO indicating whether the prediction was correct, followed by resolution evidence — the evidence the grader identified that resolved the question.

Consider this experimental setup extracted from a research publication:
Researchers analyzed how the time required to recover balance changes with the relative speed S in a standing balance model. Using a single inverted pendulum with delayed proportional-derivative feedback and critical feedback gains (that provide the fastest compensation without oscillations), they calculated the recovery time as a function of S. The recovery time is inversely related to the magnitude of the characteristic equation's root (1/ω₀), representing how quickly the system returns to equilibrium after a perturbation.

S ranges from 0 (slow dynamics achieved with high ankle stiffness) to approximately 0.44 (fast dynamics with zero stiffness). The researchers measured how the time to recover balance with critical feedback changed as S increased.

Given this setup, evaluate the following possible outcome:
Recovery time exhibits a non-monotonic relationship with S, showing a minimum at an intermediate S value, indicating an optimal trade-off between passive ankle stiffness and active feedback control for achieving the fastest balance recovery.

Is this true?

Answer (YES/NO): NO